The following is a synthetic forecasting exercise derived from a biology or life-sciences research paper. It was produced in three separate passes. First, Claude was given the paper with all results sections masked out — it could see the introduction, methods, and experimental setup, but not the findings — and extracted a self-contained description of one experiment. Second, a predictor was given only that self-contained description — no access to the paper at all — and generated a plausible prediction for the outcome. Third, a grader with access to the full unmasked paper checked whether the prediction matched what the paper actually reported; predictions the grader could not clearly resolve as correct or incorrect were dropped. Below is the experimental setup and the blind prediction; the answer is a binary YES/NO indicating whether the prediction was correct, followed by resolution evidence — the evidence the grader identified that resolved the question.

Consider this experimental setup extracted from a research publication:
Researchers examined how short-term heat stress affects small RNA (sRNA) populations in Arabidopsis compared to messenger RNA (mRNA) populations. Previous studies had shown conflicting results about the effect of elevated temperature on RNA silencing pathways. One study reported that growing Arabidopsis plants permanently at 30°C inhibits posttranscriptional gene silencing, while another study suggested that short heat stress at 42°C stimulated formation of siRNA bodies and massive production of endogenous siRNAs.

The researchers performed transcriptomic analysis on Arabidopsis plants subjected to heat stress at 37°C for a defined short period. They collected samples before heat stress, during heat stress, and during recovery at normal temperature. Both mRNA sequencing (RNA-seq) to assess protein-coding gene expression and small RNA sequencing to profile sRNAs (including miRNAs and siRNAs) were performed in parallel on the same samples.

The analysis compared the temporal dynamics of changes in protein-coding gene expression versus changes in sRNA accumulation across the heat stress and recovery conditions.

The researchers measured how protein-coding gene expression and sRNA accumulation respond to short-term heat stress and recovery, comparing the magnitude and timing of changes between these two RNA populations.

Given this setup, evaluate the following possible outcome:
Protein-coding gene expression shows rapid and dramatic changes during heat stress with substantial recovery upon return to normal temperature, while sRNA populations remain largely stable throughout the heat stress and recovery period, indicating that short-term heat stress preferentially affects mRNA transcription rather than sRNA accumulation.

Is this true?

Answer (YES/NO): YES